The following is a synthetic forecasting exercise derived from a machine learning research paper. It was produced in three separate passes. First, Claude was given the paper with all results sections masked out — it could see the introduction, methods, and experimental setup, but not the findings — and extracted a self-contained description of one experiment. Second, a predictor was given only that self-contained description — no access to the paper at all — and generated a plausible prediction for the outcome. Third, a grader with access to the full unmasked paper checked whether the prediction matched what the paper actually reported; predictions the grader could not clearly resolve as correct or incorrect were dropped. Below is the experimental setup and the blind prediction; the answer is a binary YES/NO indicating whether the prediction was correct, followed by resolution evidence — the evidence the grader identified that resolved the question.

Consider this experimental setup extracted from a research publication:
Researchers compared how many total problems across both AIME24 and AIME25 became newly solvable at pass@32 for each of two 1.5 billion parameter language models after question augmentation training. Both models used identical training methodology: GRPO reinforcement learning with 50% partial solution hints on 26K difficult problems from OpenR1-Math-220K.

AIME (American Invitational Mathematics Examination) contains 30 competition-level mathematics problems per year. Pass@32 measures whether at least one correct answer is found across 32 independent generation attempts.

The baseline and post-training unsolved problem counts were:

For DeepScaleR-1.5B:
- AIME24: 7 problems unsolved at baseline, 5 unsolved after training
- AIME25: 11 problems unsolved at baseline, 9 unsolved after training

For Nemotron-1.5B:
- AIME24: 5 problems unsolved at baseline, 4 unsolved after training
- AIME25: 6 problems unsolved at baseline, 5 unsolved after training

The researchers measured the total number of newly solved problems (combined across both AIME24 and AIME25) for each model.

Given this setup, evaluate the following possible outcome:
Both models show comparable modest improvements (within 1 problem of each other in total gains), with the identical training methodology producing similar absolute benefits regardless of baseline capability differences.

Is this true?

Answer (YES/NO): NO